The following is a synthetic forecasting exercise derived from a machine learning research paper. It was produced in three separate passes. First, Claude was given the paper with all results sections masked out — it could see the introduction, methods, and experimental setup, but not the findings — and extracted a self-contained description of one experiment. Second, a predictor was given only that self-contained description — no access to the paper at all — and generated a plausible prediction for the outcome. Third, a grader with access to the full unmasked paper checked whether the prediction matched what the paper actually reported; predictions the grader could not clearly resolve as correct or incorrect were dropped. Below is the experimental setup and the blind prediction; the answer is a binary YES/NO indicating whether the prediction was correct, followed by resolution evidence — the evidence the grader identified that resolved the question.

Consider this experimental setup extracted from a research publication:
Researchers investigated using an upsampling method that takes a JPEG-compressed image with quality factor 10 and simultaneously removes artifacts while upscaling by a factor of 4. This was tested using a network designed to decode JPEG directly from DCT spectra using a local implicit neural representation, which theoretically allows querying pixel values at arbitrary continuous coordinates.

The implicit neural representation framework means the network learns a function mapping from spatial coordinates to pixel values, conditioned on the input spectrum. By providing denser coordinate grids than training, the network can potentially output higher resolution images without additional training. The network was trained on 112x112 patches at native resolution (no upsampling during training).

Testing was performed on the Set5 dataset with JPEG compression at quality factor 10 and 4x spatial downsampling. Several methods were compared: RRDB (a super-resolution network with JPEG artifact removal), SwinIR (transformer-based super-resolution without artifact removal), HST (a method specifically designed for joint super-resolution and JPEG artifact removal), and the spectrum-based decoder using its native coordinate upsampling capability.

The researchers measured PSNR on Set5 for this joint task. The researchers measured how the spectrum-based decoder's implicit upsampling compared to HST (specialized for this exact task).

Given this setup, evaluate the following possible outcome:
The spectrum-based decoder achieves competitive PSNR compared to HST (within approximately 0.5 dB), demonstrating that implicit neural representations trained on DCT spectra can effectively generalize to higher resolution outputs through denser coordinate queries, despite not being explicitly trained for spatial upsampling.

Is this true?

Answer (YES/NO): YES